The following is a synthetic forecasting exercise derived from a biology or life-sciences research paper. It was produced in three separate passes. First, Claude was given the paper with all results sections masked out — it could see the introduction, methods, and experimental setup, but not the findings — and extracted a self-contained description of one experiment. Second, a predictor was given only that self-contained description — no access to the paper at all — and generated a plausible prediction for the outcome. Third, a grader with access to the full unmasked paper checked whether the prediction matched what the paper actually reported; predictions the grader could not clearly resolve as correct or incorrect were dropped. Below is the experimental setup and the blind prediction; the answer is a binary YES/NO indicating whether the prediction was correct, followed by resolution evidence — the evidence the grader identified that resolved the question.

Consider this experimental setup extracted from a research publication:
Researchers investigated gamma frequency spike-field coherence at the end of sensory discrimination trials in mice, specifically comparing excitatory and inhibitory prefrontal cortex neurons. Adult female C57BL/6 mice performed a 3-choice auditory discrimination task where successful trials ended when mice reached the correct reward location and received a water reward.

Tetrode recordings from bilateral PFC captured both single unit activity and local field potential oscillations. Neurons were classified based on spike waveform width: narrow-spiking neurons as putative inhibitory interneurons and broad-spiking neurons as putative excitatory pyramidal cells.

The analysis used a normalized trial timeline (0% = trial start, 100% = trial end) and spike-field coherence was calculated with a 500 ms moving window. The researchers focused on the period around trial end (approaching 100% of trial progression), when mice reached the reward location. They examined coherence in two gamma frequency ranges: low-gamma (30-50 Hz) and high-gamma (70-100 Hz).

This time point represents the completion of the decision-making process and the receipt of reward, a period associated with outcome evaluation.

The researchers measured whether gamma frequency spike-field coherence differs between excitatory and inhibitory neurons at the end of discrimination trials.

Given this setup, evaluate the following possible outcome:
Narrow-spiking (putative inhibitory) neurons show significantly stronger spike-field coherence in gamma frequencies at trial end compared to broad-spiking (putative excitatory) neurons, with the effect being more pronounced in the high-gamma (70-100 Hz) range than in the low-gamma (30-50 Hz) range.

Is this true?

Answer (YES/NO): NO